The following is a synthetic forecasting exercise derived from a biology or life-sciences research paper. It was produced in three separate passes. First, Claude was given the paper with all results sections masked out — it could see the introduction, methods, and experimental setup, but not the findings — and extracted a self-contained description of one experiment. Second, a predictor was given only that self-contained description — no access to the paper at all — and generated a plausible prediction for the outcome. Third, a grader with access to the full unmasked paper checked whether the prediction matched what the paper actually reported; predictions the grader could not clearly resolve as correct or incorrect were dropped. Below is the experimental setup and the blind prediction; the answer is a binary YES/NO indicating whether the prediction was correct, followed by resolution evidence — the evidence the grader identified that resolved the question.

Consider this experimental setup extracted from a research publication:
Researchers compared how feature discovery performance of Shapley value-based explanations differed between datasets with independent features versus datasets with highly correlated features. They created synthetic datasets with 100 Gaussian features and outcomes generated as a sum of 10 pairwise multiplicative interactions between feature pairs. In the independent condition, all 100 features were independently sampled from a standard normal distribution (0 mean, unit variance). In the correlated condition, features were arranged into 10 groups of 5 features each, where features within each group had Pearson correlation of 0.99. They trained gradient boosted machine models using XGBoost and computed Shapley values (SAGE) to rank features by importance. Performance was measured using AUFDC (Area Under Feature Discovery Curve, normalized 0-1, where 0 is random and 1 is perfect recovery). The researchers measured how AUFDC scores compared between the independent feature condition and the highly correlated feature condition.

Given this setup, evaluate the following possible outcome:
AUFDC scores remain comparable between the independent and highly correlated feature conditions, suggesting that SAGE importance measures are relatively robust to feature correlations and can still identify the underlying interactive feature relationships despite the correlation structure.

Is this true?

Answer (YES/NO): NO